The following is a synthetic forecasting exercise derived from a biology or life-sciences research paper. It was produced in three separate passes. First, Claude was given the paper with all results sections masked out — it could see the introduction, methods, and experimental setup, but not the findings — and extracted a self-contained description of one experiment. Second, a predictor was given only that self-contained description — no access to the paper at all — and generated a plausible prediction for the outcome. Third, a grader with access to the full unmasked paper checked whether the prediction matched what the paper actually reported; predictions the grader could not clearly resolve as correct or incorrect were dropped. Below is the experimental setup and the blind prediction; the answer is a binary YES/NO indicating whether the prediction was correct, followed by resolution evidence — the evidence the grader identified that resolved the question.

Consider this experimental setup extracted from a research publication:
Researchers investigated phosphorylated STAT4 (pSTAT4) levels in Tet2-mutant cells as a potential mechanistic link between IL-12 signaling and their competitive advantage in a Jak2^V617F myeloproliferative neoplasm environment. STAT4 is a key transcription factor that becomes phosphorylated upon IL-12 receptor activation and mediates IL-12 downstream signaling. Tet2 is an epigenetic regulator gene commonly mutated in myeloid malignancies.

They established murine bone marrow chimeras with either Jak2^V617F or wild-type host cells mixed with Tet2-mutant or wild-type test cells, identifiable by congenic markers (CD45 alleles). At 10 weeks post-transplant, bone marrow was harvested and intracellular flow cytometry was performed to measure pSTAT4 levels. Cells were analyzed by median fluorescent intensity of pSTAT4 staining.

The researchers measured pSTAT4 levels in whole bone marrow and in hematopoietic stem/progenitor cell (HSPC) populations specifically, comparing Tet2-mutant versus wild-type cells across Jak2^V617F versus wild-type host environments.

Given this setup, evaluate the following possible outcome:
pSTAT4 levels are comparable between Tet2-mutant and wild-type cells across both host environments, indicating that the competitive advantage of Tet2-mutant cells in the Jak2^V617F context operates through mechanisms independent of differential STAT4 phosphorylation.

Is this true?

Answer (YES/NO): NO